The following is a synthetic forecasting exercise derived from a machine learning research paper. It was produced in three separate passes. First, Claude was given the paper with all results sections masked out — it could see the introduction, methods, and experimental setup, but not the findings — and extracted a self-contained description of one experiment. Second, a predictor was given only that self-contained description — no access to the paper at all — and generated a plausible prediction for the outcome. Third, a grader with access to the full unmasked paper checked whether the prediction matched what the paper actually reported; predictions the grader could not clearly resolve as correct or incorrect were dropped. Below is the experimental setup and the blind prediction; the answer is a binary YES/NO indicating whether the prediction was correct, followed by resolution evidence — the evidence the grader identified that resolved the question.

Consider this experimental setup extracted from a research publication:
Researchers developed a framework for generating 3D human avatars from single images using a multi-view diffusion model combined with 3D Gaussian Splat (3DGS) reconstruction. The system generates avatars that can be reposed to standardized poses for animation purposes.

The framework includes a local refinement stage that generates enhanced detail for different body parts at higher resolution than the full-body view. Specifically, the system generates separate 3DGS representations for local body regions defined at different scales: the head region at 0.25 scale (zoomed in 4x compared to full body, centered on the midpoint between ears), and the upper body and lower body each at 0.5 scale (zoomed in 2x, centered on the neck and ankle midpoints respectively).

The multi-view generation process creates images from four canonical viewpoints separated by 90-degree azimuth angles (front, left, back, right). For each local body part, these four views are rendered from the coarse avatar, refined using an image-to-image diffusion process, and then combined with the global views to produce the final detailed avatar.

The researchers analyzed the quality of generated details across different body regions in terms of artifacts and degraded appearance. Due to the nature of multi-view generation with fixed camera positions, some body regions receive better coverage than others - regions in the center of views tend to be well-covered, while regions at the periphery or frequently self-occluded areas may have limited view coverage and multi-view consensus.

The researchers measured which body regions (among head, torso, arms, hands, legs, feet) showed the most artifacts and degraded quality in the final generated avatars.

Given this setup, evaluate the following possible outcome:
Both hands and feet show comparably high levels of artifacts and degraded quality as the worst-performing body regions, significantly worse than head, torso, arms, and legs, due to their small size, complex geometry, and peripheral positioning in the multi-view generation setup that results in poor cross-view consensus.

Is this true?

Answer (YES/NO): NO